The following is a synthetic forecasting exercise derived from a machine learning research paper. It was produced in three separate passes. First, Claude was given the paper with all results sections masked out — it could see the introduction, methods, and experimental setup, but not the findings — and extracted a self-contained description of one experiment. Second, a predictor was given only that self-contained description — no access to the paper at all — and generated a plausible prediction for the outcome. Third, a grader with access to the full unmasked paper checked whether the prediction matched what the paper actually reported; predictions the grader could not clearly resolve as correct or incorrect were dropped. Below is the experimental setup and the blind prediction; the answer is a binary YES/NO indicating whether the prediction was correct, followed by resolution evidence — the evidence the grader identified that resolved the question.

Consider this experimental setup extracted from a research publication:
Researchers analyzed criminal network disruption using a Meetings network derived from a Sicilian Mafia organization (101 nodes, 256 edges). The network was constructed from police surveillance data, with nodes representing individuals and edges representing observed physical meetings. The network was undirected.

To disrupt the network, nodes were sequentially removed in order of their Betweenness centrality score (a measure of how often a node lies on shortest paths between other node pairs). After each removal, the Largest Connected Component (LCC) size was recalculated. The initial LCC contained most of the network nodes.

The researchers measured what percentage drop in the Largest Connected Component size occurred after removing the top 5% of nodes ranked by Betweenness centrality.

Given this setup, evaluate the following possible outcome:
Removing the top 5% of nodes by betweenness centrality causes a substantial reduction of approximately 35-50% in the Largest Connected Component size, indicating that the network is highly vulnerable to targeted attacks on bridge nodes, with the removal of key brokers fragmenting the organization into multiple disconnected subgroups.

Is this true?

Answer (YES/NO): NO